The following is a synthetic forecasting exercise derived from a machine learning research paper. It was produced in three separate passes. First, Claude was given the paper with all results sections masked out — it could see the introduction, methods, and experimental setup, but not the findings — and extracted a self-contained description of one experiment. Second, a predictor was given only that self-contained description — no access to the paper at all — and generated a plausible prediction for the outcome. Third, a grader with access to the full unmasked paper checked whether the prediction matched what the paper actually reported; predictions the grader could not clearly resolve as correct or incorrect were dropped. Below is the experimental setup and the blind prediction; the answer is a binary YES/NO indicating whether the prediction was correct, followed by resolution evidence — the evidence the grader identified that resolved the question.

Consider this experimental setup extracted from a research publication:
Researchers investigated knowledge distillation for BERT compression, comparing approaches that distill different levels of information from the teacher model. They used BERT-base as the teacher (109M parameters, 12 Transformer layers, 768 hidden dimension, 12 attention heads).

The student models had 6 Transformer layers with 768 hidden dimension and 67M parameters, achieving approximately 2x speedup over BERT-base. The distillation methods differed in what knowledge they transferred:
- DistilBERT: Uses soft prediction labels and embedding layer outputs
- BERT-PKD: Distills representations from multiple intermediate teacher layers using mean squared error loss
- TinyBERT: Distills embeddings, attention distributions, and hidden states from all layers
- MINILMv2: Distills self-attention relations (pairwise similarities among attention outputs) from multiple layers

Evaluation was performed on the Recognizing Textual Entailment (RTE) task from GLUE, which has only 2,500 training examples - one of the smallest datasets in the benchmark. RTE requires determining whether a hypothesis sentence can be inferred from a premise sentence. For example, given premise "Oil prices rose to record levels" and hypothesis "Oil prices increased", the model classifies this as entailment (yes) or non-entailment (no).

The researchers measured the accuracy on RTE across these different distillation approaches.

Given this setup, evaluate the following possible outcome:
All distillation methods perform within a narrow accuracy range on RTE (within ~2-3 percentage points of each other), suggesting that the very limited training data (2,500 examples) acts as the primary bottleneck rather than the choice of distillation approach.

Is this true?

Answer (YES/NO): NO